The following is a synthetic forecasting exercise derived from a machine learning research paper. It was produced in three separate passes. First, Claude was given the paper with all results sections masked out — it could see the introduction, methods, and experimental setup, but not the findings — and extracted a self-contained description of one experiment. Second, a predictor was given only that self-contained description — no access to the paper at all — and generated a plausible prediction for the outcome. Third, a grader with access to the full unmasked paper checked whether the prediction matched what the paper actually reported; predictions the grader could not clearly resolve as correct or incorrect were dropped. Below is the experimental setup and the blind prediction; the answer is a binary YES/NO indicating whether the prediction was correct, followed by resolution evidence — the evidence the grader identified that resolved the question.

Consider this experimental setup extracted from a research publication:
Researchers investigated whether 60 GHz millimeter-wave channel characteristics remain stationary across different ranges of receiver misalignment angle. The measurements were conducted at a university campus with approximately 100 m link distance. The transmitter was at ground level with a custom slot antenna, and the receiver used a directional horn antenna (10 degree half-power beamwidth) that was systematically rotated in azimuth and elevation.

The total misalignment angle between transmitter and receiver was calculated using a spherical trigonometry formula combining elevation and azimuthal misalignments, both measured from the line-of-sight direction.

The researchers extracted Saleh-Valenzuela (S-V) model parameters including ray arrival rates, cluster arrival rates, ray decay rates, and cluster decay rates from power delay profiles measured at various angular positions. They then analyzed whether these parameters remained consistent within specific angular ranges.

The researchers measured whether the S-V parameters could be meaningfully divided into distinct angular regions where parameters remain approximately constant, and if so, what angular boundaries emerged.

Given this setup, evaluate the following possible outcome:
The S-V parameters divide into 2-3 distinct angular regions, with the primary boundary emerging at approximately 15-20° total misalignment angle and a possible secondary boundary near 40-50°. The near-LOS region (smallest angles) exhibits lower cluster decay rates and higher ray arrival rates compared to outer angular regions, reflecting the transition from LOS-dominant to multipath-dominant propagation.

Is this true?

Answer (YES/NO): NO